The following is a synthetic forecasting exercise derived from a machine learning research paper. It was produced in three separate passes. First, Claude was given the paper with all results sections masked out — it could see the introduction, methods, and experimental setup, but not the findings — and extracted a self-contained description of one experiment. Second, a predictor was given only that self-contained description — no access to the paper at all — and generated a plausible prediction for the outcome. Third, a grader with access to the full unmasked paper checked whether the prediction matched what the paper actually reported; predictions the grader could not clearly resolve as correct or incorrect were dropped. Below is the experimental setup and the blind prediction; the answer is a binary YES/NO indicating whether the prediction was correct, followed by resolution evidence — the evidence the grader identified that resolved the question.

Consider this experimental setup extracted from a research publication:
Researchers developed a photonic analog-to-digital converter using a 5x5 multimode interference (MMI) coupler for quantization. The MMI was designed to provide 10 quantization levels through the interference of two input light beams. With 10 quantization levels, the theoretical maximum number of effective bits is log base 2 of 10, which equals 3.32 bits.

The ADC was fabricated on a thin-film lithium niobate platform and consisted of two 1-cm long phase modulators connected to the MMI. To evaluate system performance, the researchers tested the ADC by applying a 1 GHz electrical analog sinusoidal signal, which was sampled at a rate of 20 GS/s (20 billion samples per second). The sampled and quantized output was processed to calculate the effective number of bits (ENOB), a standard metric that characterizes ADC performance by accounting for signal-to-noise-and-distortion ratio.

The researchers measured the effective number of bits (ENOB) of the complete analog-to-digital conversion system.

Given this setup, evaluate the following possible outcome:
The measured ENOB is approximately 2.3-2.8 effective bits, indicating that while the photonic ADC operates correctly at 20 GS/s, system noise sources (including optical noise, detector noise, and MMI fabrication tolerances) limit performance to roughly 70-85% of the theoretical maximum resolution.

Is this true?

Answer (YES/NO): NO